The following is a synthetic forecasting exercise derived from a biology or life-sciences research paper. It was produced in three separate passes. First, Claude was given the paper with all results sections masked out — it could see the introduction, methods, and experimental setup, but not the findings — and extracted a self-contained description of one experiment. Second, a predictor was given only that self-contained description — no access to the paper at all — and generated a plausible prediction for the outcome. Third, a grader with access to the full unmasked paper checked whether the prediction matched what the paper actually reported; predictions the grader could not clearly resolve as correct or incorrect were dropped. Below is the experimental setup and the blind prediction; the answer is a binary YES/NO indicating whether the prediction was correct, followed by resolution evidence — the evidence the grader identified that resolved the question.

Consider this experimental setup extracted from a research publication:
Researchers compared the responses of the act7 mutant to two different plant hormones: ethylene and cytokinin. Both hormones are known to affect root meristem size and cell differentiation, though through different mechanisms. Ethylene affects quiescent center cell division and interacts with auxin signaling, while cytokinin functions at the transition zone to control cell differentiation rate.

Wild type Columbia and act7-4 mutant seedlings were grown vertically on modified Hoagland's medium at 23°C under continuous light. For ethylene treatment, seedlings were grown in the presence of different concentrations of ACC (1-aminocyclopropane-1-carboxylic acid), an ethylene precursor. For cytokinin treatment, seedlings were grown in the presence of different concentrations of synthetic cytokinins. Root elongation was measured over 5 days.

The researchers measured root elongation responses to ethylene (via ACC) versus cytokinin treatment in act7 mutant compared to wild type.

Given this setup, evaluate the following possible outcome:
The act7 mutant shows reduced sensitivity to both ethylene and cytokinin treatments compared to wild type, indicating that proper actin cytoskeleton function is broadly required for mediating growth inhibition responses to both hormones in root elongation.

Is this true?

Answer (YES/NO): NO